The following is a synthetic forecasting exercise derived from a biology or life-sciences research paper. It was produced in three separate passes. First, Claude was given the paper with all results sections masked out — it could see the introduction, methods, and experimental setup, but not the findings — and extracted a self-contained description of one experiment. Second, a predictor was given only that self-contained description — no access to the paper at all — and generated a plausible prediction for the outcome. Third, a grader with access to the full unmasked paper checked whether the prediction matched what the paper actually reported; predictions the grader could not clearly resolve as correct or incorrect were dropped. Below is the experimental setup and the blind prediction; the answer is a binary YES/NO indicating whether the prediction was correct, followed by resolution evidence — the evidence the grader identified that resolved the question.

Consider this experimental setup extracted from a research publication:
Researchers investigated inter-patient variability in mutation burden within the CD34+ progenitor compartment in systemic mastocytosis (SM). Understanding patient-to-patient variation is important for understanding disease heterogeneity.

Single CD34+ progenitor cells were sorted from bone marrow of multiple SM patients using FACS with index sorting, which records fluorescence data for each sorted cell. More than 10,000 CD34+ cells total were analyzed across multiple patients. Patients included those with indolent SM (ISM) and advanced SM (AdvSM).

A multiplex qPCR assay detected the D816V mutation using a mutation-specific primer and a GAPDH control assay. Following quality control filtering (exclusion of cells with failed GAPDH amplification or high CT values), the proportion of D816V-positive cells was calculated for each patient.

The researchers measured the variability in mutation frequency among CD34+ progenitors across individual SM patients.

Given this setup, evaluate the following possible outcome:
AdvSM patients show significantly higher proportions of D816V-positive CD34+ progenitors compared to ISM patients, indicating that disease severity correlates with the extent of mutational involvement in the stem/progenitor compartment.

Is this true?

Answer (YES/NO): NO